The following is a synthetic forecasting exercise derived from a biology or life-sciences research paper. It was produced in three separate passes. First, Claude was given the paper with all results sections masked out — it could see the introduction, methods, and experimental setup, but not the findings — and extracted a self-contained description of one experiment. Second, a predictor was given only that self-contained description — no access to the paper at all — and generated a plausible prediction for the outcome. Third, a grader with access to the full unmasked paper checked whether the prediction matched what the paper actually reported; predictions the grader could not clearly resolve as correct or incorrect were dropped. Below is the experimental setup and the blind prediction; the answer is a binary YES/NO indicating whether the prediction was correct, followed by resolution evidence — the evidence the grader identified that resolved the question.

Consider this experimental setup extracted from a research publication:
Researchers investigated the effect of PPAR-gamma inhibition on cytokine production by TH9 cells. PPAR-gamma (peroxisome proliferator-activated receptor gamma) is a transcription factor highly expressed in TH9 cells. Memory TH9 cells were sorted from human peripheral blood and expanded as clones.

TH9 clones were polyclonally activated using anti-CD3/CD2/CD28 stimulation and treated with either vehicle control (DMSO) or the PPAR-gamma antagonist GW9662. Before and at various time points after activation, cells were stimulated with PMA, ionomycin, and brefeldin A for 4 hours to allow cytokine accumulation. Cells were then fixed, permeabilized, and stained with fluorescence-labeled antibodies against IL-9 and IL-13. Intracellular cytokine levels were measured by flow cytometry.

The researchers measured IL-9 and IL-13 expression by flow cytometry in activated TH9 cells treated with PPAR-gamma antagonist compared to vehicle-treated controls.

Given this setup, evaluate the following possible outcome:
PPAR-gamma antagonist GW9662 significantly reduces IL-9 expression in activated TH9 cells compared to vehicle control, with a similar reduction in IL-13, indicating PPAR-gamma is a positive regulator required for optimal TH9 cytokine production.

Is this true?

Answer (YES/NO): NO